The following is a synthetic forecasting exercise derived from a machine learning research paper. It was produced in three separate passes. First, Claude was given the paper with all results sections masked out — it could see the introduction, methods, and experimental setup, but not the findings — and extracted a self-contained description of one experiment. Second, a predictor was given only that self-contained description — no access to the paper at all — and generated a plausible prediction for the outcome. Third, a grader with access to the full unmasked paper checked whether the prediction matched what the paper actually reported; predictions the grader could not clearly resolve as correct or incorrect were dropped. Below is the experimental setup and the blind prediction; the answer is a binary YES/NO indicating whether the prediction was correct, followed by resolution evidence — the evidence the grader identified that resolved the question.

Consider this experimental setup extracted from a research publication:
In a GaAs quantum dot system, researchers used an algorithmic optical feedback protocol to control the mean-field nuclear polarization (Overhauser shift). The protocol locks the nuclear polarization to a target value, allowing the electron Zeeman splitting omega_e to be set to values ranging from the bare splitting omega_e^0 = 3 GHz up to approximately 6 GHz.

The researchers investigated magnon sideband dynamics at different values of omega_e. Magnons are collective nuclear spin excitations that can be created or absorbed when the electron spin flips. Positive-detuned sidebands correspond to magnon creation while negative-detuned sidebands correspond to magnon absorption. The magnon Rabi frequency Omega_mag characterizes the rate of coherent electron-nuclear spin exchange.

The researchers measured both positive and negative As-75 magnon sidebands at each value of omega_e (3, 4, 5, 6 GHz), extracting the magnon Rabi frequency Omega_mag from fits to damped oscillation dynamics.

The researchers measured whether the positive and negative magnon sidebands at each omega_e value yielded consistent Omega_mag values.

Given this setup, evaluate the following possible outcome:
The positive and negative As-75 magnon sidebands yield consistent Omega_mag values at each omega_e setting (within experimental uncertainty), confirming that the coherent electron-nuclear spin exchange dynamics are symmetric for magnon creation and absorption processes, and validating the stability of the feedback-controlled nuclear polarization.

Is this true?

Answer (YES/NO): YES